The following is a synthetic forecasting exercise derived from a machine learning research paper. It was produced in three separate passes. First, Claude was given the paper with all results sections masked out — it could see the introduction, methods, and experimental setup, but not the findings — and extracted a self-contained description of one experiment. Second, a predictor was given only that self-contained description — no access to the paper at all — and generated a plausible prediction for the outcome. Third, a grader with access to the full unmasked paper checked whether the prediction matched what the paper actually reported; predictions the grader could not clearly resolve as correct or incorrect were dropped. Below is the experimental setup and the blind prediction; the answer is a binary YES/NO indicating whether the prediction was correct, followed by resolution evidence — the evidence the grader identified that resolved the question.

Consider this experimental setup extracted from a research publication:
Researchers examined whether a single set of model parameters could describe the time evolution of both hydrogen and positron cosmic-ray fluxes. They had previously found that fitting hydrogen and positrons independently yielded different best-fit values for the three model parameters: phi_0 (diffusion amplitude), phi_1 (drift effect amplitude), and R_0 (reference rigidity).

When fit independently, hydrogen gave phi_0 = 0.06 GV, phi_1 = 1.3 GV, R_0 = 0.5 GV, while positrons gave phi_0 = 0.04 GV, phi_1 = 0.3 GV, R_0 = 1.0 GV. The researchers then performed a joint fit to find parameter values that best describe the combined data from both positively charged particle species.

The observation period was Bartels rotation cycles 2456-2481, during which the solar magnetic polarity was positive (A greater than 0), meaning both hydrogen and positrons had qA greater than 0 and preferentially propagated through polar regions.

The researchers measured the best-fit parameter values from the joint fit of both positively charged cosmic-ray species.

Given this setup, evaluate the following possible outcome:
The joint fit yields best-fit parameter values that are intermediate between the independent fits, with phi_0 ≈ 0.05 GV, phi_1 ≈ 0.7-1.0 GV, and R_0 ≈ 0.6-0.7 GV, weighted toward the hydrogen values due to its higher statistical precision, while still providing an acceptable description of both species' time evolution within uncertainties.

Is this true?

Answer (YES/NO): NO